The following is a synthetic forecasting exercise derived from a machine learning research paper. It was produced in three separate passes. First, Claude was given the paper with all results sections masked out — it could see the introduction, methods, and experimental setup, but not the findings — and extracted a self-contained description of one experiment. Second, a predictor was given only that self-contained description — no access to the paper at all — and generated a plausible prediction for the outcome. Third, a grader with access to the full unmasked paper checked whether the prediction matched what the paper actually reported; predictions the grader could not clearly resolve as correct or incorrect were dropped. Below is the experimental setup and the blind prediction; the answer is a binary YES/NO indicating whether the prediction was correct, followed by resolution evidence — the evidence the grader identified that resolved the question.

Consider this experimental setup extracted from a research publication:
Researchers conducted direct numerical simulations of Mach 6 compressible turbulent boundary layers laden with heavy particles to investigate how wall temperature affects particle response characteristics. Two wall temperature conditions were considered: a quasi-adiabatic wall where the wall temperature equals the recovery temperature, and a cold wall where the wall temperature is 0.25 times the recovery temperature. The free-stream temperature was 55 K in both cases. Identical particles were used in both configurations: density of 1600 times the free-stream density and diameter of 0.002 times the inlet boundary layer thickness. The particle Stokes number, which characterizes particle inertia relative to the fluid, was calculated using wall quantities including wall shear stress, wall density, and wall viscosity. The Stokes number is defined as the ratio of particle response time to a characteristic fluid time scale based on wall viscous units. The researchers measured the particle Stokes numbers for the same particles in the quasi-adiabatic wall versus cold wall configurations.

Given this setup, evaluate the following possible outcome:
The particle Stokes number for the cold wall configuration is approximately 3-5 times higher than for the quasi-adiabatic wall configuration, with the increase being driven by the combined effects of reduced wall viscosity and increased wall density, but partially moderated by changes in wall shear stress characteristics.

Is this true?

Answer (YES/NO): NO